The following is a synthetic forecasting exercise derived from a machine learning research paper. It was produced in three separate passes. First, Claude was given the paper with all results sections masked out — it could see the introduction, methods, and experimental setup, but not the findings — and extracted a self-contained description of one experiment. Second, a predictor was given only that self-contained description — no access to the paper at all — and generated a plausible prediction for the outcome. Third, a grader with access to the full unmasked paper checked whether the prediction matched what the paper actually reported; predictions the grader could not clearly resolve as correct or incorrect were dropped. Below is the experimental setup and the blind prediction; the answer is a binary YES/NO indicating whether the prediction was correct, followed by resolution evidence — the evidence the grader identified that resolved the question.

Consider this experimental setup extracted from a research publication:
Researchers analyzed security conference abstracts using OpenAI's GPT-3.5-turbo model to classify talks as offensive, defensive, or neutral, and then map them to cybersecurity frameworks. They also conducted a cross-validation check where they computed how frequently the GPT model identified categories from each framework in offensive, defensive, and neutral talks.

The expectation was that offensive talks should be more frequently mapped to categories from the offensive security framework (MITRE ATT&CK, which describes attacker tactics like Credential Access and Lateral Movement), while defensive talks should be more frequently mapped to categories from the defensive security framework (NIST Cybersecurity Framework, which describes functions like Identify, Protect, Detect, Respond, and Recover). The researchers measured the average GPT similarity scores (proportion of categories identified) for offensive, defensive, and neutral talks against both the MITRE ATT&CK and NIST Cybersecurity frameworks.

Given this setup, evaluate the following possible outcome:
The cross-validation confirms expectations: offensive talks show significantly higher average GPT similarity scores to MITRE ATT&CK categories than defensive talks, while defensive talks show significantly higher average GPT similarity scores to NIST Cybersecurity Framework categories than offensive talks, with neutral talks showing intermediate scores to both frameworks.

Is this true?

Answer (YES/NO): NO